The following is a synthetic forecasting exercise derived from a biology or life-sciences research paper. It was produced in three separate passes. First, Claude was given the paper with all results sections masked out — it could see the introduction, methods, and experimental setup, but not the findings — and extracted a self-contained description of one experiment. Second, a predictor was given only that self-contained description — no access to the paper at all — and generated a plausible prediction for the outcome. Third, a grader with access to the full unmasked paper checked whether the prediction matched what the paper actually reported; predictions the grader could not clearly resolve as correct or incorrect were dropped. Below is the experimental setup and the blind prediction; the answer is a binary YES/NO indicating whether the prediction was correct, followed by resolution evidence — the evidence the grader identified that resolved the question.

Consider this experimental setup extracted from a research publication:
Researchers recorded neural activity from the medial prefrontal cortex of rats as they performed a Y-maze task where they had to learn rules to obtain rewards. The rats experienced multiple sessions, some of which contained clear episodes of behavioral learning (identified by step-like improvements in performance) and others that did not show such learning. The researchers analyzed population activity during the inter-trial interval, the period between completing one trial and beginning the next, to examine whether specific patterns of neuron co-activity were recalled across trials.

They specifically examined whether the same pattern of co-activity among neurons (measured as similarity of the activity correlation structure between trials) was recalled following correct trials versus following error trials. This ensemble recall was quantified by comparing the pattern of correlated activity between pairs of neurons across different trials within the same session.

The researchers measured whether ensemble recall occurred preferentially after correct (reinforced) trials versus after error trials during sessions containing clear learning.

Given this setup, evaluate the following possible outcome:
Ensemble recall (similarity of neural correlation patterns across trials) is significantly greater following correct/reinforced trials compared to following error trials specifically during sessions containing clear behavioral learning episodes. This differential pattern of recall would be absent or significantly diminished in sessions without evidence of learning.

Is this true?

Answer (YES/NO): YES